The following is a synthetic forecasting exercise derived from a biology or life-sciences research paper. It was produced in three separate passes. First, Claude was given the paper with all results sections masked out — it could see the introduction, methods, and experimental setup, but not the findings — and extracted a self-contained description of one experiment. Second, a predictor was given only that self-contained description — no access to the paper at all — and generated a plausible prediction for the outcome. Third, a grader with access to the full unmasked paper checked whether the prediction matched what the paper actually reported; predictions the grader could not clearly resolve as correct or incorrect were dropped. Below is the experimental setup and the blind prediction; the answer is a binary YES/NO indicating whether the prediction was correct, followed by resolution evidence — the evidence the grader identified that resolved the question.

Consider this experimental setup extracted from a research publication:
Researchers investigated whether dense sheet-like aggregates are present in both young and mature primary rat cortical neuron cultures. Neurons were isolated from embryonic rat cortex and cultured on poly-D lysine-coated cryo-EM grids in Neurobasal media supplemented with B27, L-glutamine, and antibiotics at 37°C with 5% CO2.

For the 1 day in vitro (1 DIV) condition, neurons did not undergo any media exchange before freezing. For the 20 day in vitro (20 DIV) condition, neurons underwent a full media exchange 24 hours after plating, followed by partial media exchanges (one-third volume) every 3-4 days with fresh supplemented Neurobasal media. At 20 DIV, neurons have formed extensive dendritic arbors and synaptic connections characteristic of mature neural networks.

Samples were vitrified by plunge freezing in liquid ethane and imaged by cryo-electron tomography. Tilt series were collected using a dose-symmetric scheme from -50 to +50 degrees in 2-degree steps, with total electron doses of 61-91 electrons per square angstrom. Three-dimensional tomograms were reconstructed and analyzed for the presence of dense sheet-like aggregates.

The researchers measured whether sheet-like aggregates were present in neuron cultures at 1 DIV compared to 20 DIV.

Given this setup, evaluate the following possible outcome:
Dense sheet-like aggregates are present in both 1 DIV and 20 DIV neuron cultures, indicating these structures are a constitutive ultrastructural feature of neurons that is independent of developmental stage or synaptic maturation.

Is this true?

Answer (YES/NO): YES